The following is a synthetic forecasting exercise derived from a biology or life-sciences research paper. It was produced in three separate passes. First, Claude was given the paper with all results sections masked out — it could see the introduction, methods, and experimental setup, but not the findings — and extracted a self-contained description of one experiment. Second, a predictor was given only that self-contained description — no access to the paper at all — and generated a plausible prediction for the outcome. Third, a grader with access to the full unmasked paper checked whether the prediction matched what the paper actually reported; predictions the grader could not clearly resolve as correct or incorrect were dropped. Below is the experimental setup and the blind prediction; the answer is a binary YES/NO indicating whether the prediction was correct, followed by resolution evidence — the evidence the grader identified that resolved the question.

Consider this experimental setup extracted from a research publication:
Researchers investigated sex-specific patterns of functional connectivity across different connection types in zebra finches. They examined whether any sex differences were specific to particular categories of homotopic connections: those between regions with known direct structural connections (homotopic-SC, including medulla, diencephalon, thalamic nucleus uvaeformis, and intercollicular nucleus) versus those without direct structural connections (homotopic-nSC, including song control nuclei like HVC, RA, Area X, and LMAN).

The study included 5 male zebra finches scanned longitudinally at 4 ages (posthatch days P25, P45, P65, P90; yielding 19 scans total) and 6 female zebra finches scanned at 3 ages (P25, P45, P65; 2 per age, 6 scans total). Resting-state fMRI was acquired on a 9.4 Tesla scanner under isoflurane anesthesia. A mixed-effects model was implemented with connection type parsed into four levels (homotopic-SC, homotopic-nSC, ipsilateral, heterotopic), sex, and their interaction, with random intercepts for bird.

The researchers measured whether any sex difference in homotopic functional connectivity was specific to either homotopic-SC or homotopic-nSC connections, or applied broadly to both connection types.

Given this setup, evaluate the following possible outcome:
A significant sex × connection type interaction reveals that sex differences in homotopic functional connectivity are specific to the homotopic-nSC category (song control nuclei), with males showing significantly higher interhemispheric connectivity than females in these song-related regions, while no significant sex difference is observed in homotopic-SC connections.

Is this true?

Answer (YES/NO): NO